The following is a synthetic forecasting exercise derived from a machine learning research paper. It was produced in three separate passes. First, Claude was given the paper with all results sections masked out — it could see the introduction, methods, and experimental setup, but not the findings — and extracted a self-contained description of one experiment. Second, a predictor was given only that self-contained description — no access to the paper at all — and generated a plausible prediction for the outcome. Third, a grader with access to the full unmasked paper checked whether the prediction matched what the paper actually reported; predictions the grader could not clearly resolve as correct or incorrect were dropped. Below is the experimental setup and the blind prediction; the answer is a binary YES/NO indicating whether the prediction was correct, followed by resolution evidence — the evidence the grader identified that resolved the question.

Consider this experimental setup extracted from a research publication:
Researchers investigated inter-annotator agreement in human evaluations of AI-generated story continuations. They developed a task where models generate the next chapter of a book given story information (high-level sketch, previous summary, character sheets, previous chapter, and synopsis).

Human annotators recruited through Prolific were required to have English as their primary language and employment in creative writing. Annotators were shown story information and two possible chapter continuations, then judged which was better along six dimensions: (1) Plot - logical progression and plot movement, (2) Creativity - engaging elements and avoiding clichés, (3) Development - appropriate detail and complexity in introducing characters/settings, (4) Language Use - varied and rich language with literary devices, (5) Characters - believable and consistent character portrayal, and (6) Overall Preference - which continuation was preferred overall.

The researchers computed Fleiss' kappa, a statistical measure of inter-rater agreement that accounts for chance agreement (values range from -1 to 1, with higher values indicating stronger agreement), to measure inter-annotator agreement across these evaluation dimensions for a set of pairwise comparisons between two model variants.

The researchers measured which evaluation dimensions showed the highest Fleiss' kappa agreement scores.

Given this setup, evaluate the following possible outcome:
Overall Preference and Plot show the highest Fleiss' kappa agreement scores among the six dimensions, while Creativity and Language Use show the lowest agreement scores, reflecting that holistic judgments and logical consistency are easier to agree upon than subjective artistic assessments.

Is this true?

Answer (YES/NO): NO